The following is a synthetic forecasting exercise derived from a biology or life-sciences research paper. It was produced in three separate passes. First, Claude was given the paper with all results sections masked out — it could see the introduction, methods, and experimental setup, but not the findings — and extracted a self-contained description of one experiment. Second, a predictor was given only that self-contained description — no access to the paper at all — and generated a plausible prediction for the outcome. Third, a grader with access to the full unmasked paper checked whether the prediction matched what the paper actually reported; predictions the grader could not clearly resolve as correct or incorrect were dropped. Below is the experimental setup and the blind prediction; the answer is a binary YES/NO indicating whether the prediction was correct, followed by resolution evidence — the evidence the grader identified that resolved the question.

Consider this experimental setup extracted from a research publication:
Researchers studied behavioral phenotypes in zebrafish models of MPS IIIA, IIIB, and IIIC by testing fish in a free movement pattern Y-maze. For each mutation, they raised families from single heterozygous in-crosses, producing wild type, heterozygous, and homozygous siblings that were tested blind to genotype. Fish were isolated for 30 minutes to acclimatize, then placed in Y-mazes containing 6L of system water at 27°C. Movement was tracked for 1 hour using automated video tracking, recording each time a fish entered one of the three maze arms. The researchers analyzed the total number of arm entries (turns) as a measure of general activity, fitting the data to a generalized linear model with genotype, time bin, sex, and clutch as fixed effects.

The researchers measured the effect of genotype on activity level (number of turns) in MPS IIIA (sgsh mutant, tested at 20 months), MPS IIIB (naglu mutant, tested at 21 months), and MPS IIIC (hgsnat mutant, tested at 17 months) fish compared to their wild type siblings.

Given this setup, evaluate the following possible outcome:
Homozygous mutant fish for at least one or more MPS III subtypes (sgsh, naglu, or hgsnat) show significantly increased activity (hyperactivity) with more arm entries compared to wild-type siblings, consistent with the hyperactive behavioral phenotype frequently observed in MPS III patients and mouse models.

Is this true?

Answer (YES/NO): YES